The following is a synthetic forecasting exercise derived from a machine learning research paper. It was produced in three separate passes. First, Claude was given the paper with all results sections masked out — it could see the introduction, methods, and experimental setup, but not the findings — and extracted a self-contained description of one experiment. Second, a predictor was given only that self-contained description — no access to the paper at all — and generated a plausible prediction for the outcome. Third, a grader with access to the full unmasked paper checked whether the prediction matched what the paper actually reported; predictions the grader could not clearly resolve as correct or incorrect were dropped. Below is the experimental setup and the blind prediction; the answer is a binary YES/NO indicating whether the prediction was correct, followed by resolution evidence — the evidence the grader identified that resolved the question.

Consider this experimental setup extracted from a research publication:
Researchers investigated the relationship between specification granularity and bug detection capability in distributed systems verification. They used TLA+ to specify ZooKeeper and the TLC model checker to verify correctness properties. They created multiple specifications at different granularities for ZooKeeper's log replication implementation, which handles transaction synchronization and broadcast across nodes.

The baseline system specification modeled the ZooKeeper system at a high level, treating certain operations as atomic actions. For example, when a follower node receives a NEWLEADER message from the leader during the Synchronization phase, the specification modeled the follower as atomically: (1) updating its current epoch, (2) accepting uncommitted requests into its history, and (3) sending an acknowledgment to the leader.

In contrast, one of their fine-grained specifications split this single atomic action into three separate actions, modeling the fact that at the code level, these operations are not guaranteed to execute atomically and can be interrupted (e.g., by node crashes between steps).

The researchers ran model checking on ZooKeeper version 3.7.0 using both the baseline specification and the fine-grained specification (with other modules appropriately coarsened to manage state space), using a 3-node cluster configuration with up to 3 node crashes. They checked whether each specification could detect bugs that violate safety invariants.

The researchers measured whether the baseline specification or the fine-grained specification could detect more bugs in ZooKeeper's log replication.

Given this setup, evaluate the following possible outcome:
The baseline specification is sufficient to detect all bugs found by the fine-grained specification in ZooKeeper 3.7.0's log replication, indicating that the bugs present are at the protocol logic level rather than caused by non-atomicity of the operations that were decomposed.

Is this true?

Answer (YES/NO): NO